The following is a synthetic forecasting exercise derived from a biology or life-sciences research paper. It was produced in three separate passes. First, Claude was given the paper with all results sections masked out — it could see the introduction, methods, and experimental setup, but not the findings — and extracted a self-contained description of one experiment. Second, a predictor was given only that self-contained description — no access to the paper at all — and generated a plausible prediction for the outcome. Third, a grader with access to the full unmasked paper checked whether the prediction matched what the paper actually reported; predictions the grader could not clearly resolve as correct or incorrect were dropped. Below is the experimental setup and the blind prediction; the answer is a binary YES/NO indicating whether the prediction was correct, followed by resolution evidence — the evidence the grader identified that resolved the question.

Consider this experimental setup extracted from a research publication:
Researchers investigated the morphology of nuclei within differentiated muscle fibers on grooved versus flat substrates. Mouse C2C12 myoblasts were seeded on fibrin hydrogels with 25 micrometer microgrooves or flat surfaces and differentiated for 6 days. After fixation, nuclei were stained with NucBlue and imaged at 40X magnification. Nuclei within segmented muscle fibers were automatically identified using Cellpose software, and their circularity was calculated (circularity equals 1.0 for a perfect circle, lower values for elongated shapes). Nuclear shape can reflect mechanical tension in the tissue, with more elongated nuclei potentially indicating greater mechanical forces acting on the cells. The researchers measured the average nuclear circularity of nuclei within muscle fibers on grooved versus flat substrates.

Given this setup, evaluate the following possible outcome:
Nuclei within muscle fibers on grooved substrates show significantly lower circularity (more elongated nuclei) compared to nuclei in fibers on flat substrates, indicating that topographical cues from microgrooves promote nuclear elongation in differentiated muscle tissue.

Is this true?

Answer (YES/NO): NO